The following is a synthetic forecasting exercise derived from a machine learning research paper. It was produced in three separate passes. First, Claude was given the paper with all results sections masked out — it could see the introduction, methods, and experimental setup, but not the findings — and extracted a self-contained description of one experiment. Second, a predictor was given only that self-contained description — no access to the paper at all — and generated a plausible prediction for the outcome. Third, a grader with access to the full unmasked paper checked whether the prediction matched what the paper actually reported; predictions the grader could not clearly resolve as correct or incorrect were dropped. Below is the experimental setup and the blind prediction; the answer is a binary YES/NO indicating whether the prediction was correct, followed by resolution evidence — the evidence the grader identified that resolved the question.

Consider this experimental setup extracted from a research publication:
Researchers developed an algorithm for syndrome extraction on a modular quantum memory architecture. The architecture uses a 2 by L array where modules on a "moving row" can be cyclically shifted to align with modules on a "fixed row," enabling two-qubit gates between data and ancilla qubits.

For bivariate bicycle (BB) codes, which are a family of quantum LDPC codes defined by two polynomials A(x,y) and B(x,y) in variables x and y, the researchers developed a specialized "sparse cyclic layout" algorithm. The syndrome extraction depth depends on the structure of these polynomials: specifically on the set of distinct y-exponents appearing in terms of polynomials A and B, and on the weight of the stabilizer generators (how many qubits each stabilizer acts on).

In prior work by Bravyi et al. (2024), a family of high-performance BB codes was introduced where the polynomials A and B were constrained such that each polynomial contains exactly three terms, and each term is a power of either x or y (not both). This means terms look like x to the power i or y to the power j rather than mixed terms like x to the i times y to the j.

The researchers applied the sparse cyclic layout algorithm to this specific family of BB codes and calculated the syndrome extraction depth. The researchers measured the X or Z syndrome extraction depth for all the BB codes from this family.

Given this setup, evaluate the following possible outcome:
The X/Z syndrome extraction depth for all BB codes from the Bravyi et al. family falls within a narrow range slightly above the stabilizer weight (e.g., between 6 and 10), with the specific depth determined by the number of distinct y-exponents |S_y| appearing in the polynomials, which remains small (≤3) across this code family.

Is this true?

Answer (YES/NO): NO